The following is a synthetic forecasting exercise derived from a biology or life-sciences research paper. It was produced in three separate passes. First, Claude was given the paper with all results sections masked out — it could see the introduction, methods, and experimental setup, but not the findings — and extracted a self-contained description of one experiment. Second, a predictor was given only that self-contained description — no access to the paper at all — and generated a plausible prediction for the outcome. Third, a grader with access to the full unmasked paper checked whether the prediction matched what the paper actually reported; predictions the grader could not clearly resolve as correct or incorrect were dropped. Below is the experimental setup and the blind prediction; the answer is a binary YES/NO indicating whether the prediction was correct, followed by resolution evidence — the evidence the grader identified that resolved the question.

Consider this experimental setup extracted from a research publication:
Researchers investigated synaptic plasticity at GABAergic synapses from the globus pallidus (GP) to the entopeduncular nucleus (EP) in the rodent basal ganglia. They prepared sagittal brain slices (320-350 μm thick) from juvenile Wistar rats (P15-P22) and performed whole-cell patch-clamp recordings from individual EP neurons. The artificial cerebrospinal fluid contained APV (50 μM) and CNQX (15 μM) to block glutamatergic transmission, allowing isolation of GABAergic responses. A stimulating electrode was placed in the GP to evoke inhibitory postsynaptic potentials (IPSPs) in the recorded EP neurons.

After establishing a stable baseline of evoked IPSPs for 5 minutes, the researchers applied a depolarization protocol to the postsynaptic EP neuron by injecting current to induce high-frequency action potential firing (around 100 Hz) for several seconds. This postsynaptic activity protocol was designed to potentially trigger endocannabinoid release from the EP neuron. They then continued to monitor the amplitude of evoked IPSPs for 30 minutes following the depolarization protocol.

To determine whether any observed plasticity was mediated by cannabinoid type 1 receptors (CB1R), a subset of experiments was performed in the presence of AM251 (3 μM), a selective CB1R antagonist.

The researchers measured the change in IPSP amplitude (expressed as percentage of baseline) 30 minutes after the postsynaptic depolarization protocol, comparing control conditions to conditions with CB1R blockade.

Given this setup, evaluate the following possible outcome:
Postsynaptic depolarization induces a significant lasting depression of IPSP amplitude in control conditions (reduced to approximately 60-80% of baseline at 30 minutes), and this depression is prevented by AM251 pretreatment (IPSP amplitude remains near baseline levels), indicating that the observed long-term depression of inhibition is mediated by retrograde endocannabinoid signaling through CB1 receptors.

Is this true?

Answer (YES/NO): NO